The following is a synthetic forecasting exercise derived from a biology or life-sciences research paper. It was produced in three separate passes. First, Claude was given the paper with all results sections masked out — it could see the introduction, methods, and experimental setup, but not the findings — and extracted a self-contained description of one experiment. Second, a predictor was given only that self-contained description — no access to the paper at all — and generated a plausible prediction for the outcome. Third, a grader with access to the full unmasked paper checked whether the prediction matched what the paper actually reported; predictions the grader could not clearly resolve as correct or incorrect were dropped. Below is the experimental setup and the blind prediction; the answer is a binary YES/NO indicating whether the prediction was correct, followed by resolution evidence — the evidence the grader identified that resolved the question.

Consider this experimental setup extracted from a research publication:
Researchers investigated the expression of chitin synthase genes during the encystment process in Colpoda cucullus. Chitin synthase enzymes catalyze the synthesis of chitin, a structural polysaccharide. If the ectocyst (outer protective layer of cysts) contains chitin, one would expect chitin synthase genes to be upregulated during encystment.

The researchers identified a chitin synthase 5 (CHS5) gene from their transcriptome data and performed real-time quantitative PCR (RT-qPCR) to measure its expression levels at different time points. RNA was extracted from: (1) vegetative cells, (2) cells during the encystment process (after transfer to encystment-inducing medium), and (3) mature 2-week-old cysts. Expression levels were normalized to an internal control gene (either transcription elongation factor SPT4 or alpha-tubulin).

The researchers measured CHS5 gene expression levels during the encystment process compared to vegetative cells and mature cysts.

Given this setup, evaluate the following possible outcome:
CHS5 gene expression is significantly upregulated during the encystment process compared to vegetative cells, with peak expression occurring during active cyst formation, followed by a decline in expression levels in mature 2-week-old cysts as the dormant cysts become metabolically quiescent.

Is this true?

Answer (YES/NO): YES